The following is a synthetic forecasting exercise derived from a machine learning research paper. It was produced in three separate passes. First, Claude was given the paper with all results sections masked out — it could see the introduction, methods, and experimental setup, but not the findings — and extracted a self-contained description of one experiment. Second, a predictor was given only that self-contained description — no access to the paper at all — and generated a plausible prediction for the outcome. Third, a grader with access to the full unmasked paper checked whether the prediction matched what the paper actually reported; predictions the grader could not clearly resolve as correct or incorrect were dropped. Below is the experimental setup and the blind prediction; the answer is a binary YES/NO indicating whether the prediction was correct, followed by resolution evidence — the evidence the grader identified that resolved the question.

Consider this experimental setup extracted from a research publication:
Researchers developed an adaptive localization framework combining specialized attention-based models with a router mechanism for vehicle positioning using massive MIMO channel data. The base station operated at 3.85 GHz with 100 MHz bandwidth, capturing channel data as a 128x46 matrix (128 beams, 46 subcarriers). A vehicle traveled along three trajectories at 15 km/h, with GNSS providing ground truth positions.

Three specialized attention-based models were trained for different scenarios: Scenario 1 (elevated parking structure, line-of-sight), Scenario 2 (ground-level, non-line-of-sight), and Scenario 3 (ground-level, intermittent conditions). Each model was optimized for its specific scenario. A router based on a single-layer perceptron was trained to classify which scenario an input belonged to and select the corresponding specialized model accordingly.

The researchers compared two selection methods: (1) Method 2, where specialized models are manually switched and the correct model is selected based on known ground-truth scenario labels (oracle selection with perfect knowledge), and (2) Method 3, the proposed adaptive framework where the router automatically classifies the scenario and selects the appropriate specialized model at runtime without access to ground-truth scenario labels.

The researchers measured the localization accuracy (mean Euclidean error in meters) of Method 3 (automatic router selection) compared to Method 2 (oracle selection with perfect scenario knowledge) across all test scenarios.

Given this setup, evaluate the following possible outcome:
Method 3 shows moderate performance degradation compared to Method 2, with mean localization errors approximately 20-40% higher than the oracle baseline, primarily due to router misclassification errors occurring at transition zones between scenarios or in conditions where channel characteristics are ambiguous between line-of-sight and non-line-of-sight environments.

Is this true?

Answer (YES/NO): NO